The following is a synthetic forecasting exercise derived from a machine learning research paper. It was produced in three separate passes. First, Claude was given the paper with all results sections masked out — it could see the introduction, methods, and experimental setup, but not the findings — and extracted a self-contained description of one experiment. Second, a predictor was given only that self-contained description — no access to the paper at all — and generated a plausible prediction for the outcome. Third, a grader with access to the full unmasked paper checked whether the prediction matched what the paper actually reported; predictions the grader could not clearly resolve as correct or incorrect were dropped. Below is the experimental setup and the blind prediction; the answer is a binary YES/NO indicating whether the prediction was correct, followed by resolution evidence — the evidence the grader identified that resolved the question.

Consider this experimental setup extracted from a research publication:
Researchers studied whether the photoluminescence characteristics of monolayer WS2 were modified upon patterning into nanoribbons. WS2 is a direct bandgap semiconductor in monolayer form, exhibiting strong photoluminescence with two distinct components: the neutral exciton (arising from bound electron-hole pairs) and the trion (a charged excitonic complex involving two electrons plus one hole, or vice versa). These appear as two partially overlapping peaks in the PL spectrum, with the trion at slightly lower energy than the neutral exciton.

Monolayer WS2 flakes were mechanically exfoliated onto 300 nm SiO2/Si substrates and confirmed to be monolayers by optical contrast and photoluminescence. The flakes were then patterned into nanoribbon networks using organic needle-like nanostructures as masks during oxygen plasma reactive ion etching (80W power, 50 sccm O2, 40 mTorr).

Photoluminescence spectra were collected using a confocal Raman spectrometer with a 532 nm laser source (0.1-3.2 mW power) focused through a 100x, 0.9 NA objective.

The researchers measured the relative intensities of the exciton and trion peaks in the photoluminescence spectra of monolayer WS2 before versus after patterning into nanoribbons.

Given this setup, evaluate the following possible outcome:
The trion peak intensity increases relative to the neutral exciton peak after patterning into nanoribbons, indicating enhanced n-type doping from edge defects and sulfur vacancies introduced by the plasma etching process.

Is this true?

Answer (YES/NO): NO